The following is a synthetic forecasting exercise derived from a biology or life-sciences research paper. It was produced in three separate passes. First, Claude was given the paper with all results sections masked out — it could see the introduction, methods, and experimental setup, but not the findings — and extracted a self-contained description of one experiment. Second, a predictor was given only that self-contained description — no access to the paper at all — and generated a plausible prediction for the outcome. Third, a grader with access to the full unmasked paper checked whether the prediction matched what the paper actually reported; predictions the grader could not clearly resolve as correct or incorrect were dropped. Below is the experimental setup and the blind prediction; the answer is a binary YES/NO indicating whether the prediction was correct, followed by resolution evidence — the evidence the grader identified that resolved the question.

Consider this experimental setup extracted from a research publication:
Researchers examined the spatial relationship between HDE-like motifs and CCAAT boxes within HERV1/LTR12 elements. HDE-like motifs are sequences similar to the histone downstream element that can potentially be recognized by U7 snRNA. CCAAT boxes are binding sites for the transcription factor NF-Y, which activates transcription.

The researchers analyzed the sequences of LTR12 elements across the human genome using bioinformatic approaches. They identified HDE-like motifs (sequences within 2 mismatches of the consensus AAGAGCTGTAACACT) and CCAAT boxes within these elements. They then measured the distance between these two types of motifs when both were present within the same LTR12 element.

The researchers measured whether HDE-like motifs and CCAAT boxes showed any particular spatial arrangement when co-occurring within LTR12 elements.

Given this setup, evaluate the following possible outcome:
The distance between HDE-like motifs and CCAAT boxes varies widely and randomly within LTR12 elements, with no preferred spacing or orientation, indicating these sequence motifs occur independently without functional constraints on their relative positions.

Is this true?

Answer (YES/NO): NO